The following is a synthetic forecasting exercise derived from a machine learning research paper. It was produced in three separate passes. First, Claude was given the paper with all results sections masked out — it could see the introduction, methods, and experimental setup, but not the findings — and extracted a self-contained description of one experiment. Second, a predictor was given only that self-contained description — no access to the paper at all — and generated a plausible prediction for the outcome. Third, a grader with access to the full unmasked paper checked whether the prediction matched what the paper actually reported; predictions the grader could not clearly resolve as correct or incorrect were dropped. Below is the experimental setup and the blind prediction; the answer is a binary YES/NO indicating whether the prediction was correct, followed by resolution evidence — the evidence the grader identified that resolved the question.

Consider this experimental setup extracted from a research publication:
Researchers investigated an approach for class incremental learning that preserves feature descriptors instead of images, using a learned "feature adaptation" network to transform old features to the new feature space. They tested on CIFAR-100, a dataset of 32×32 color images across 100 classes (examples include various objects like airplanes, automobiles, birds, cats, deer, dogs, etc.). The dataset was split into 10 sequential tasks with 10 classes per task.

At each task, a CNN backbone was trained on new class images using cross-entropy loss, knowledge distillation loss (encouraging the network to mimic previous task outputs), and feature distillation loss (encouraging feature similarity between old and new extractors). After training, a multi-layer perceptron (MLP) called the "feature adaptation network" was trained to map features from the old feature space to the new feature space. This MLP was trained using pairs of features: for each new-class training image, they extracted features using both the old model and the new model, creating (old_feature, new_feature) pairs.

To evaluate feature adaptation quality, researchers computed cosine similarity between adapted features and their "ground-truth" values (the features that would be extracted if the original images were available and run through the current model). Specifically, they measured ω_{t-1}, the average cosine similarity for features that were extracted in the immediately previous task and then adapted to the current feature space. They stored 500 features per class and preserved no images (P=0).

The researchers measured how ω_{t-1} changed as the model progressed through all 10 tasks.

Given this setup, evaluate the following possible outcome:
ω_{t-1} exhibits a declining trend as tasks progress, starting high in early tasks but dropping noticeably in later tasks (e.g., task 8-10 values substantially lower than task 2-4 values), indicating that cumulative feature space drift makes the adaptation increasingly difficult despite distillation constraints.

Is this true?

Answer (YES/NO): NO